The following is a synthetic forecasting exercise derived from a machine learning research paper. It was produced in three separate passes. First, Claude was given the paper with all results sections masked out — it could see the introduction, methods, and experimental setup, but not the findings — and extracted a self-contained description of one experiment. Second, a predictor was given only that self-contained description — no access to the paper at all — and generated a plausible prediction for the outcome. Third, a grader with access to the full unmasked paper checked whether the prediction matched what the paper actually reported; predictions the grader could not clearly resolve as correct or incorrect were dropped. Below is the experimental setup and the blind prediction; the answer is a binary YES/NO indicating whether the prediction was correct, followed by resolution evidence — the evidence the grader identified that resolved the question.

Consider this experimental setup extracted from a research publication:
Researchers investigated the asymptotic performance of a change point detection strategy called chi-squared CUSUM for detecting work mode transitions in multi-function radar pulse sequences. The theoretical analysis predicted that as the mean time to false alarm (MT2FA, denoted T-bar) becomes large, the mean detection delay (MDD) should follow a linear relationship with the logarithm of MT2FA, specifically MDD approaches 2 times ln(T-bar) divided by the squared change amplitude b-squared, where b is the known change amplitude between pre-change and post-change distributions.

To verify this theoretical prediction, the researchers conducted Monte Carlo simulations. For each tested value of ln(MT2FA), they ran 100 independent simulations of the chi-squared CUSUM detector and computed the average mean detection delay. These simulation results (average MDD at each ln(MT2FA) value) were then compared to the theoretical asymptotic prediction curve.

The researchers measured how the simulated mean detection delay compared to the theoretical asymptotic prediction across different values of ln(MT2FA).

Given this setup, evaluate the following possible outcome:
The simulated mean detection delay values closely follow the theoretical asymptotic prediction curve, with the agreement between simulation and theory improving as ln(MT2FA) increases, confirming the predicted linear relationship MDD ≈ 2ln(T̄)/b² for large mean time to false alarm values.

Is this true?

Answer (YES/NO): YES